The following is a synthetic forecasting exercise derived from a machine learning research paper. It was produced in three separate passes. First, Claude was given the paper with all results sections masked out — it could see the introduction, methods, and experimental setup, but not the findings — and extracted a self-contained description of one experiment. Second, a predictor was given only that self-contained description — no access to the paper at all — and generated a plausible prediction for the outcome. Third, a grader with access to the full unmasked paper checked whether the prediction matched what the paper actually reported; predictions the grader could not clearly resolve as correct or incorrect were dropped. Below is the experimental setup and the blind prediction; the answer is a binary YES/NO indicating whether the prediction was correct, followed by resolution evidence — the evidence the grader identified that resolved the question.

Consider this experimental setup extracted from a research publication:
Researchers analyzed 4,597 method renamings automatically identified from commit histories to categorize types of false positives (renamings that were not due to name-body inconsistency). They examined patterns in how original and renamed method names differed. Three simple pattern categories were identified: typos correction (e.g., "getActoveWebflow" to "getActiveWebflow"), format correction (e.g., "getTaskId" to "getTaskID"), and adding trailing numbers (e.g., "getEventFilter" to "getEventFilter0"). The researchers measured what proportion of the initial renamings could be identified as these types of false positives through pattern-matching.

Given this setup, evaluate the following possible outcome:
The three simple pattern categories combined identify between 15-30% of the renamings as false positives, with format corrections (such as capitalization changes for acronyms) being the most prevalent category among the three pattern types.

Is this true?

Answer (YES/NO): NO